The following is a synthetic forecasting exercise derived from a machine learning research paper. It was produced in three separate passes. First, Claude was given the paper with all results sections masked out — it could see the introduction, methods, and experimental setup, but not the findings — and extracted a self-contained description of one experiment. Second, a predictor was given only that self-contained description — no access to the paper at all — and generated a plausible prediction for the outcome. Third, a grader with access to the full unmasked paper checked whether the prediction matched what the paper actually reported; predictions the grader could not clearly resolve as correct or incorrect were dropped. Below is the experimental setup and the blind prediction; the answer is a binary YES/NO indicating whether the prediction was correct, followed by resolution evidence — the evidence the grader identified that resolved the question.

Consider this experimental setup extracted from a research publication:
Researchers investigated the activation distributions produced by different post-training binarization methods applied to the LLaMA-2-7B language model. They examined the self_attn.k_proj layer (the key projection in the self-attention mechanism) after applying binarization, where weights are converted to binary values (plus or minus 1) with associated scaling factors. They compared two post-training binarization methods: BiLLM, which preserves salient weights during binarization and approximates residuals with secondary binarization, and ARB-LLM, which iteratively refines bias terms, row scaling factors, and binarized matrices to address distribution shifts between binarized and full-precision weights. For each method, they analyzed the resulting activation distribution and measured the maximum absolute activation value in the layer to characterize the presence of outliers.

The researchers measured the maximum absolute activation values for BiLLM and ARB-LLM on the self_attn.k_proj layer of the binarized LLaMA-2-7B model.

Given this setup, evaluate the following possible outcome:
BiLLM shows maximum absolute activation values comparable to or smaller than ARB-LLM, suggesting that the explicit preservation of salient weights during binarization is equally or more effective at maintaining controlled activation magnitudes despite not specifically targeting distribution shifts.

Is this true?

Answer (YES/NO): NO